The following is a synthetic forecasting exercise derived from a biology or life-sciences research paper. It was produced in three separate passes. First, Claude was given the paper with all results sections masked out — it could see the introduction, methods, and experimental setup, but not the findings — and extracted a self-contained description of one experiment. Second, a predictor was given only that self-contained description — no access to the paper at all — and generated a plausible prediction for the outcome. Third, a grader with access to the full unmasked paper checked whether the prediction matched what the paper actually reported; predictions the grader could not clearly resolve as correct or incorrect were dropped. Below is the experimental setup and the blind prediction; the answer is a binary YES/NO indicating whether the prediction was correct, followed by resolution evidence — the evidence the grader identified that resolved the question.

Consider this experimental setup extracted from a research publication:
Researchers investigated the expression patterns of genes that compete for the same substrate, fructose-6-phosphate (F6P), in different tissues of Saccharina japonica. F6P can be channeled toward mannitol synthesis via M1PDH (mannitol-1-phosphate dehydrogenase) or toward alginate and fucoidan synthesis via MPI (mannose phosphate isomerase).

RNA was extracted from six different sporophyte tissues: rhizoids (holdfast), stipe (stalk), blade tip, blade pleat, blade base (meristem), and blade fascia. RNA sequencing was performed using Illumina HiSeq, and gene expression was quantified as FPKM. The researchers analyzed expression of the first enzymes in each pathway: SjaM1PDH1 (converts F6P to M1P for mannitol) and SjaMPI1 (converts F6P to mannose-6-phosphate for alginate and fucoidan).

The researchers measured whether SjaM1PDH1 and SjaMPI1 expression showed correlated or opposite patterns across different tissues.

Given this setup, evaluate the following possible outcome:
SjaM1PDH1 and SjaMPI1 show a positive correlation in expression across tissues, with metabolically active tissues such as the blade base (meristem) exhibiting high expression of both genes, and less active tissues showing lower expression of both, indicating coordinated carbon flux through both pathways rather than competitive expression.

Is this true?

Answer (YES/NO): NO